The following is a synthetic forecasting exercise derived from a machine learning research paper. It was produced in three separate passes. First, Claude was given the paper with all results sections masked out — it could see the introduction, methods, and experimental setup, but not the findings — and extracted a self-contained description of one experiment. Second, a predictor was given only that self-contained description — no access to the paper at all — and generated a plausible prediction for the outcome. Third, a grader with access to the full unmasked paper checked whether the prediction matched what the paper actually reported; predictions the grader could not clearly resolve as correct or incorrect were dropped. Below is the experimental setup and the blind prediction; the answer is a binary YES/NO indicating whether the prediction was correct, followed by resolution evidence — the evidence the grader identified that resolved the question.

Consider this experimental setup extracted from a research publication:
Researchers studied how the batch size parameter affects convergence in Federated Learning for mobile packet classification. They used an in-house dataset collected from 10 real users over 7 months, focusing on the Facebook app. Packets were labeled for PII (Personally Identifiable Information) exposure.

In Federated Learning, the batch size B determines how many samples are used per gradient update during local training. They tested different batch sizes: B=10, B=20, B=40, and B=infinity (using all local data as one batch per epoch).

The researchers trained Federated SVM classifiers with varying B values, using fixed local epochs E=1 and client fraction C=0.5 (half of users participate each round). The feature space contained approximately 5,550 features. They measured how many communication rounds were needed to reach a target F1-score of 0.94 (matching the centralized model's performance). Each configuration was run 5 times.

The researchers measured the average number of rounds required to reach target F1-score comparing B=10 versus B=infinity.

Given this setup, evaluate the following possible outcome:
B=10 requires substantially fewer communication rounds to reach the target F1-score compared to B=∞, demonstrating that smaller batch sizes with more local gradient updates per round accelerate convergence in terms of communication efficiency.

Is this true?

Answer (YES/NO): NO